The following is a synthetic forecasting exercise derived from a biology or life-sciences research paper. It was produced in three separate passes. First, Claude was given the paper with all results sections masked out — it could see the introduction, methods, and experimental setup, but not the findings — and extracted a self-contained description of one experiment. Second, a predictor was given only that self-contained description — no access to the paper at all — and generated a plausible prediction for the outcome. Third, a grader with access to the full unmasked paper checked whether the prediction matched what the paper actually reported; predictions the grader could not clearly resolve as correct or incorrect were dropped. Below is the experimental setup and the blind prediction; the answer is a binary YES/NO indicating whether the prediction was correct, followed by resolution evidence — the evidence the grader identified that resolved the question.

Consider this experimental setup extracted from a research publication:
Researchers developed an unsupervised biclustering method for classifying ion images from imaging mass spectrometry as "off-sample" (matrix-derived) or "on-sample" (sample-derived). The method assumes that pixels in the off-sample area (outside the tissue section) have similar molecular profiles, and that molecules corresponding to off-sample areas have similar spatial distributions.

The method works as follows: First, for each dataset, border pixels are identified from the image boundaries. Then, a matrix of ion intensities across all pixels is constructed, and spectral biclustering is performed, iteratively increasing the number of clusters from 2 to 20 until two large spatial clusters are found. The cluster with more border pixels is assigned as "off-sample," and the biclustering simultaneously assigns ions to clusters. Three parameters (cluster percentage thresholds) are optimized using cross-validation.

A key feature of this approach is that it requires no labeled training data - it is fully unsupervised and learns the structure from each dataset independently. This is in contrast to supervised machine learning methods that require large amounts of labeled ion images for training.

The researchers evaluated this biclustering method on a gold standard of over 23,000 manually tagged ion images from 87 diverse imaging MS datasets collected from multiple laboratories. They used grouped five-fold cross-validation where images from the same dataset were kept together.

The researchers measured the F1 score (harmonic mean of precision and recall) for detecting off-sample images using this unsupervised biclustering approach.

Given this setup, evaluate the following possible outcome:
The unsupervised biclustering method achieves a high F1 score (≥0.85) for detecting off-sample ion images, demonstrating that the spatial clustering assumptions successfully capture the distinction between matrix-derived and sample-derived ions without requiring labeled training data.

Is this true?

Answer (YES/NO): YES